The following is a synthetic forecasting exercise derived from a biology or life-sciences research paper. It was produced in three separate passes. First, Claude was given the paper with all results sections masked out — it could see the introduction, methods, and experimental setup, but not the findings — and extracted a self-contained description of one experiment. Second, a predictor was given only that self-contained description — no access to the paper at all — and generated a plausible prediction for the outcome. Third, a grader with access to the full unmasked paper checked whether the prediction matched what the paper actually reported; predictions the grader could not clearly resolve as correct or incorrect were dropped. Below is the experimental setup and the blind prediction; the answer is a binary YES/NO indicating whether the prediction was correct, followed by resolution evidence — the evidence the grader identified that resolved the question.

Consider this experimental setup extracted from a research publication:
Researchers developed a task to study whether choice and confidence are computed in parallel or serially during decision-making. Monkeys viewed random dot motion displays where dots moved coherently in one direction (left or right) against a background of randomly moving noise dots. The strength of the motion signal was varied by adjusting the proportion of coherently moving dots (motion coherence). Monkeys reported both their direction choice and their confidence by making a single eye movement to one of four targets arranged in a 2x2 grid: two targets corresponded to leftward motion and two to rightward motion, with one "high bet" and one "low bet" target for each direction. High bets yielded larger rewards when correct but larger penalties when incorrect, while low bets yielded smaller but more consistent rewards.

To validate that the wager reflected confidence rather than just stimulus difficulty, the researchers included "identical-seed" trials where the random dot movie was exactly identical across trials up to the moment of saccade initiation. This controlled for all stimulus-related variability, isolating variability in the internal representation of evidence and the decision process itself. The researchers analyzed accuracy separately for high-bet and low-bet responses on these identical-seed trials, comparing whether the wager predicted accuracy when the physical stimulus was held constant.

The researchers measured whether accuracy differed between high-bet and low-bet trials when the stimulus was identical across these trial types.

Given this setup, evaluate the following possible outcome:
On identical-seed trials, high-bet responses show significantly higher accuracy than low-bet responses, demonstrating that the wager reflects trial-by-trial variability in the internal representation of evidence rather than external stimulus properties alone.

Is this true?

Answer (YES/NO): YES